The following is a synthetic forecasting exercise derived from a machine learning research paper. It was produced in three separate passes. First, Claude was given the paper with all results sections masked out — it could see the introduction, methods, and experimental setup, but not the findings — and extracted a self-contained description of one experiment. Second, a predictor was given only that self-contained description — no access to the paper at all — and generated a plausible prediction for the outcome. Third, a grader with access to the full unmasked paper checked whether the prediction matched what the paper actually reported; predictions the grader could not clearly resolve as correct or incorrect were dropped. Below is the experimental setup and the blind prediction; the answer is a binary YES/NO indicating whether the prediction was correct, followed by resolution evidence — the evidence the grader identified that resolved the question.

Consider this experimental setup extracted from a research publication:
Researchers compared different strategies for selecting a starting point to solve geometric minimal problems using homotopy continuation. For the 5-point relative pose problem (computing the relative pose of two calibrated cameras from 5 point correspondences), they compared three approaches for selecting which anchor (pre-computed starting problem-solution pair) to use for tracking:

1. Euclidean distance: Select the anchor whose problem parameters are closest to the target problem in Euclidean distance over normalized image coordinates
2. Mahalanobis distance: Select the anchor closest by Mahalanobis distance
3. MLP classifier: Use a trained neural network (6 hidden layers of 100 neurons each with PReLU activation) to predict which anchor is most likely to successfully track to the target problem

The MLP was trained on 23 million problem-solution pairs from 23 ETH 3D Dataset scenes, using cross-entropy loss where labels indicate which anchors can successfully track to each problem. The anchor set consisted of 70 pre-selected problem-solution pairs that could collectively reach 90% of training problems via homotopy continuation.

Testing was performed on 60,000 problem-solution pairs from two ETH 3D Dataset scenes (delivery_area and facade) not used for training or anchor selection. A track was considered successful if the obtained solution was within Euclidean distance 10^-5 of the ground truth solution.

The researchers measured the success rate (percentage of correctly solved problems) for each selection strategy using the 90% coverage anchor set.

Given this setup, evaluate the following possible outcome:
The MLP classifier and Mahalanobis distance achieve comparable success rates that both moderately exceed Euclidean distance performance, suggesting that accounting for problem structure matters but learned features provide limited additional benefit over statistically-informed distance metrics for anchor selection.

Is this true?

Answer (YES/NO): NO